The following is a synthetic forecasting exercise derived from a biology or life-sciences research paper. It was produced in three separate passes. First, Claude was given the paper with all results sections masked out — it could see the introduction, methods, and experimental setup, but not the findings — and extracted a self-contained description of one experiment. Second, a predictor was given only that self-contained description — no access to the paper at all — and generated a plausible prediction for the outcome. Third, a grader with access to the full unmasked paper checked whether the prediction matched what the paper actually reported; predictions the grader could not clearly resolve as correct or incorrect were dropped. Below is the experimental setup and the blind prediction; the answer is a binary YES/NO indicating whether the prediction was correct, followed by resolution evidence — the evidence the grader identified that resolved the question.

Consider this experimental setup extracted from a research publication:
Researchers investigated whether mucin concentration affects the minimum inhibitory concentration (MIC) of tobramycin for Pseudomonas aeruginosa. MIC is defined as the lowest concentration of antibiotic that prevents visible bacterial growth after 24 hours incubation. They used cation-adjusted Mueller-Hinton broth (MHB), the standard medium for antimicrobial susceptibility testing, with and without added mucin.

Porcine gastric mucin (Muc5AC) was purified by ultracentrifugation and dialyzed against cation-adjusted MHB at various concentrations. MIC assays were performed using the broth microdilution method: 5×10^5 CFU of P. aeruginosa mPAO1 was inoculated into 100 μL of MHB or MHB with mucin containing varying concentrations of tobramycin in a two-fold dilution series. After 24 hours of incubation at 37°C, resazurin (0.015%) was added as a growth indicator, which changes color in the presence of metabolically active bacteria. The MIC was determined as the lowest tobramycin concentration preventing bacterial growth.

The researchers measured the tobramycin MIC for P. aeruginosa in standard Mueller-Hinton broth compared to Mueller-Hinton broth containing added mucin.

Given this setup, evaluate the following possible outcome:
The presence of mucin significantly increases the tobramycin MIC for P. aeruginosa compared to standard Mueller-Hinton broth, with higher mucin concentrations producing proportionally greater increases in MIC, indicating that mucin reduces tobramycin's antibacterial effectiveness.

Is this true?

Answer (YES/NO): NO